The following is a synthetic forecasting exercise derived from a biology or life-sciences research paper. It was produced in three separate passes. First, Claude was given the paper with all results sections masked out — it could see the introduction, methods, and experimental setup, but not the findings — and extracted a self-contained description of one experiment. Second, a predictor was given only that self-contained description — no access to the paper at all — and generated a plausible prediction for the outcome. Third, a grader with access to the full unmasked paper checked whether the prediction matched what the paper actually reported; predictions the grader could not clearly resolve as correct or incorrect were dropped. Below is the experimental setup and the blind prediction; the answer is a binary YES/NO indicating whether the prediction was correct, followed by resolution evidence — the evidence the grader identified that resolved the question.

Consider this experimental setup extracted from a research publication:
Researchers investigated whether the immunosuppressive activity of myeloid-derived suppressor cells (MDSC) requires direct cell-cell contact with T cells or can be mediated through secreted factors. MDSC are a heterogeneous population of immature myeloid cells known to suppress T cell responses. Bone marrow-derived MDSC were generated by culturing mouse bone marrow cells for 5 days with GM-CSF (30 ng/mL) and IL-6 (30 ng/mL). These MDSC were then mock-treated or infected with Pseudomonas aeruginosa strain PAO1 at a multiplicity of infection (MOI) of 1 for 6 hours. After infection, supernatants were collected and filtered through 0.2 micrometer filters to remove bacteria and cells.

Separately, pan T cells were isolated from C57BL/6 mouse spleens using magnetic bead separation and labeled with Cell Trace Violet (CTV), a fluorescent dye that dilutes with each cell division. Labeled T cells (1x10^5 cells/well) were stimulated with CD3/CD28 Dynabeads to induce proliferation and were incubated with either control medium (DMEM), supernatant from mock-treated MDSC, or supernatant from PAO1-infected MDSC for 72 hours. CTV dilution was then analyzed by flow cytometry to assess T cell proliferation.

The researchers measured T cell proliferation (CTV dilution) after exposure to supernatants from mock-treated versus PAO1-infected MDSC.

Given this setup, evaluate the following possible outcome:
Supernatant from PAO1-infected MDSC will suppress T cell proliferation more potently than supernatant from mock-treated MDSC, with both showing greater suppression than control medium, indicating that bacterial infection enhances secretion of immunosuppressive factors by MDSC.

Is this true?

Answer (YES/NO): NO